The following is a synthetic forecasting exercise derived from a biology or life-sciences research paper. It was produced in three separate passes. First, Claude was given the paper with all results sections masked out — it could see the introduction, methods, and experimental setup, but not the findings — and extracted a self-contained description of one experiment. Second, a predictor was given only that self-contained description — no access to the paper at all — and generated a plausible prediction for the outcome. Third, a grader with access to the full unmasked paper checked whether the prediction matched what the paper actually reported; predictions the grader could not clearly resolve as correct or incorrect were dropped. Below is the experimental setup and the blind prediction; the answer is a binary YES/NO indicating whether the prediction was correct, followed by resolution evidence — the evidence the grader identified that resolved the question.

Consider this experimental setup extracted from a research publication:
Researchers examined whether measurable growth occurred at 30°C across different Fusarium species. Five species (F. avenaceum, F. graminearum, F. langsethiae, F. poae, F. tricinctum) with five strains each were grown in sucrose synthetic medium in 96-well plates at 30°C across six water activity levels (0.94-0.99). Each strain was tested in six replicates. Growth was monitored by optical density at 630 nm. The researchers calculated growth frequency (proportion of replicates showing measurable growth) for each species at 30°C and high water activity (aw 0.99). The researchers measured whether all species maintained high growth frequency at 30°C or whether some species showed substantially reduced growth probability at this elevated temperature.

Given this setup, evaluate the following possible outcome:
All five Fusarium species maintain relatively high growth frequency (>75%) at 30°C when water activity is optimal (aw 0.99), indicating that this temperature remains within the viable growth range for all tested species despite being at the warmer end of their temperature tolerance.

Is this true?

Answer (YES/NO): YES